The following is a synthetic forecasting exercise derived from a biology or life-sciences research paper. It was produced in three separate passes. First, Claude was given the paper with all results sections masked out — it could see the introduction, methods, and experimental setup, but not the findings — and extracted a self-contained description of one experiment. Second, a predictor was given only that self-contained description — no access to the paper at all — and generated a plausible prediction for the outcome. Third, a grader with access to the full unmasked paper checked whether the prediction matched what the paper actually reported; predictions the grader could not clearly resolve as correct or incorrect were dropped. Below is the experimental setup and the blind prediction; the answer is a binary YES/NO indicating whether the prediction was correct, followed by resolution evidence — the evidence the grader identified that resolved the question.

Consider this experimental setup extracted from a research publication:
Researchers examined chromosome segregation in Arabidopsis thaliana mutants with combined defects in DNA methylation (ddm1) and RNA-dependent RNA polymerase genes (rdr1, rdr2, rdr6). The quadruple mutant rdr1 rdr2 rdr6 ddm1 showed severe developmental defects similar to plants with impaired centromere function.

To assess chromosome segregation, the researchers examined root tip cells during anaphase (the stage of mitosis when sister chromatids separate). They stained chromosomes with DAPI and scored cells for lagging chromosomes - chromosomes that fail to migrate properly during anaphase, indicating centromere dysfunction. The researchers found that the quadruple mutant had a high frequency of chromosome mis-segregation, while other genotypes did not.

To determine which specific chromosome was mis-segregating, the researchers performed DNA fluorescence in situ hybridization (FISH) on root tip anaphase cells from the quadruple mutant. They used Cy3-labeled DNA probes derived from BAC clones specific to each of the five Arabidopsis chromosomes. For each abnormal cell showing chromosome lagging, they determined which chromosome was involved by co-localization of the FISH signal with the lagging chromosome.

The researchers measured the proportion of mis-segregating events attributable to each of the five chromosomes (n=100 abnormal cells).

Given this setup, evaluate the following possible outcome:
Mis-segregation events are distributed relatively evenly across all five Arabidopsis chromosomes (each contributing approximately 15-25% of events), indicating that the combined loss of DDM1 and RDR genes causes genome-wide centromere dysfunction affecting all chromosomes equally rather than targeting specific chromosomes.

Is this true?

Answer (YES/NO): NO